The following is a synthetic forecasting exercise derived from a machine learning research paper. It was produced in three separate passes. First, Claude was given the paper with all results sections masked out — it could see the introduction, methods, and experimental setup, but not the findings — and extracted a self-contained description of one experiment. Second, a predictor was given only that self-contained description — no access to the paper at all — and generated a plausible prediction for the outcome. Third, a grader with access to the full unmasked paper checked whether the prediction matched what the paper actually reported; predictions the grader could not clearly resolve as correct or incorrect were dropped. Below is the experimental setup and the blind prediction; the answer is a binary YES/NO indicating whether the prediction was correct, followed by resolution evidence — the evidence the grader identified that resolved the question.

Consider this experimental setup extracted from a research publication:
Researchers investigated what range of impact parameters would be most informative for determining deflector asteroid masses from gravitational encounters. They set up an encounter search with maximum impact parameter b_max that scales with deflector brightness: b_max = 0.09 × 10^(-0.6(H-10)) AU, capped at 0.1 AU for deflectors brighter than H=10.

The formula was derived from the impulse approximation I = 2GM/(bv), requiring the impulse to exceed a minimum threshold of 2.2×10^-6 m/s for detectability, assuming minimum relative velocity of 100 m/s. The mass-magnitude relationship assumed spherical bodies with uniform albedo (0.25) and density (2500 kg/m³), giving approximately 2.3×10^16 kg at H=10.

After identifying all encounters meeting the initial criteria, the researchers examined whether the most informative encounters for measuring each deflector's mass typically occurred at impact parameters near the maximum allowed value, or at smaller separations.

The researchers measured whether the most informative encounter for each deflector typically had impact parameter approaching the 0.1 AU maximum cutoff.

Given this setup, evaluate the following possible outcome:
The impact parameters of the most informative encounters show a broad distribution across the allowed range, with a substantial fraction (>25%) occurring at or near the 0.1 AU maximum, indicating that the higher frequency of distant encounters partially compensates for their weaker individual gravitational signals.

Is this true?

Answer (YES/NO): NO